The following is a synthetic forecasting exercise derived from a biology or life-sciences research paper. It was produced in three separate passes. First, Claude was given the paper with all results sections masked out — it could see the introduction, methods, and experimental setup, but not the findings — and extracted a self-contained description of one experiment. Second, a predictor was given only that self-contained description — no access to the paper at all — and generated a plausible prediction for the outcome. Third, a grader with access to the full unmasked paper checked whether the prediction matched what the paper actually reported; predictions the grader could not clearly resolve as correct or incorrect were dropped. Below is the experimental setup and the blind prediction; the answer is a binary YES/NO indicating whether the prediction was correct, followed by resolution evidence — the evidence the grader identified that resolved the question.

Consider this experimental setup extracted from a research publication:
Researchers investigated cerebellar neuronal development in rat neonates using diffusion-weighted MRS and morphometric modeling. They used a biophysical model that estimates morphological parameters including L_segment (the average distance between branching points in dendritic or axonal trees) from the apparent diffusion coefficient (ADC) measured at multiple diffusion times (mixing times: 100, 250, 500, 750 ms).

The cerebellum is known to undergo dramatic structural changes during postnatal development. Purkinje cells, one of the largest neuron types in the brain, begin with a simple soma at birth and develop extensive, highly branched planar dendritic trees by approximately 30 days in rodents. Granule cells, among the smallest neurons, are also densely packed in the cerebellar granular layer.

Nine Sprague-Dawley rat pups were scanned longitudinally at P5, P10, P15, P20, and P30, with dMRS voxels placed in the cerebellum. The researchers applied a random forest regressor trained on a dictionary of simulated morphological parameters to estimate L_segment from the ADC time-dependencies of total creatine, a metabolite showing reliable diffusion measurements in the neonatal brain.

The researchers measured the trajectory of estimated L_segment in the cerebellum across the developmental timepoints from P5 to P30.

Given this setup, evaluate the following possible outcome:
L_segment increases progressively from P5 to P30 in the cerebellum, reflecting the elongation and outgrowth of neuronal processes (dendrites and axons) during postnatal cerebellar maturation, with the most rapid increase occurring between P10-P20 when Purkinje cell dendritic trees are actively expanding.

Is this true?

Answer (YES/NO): NO